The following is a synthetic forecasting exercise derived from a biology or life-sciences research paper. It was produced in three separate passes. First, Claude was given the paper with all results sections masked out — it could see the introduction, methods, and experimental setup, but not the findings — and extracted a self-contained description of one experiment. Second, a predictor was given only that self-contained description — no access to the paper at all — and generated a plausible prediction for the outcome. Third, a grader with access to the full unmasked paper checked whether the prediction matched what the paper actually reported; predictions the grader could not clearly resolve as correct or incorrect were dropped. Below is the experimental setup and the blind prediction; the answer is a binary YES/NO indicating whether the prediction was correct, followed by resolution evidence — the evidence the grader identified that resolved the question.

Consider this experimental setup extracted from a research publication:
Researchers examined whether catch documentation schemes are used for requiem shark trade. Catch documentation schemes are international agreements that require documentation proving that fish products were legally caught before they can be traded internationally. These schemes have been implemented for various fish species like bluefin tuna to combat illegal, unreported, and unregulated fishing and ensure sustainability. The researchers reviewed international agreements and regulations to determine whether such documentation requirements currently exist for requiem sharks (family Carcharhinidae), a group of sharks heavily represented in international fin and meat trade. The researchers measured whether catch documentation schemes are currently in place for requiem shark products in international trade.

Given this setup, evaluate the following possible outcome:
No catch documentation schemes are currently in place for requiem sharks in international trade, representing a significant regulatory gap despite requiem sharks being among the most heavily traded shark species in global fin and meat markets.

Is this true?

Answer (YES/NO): YES